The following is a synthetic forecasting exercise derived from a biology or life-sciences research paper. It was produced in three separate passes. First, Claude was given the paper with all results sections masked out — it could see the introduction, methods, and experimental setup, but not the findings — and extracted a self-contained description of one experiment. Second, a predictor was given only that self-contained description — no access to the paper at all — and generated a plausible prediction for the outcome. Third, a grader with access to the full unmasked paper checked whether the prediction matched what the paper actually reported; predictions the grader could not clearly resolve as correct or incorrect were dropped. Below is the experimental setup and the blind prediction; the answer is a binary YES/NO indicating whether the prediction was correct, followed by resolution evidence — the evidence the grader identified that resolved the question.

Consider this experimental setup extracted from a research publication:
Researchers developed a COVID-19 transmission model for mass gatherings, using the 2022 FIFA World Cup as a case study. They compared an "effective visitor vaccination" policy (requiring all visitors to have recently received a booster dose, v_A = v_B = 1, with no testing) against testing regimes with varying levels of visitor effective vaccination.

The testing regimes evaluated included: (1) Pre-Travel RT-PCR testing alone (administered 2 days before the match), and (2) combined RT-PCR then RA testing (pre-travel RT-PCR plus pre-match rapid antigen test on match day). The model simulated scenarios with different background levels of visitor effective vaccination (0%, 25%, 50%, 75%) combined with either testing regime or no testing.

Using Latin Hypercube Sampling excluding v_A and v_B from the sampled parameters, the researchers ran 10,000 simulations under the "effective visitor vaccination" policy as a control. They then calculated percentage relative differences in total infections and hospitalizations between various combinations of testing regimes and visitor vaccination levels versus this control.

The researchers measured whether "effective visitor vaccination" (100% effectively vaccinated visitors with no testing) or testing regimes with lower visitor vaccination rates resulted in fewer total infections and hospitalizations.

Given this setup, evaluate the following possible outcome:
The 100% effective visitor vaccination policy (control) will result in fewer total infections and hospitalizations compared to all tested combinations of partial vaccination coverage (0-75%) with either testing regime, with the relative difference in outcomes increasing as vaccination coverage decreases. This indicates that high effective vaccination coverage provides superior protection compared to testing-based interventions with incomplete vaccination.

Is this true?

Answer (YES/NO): NO